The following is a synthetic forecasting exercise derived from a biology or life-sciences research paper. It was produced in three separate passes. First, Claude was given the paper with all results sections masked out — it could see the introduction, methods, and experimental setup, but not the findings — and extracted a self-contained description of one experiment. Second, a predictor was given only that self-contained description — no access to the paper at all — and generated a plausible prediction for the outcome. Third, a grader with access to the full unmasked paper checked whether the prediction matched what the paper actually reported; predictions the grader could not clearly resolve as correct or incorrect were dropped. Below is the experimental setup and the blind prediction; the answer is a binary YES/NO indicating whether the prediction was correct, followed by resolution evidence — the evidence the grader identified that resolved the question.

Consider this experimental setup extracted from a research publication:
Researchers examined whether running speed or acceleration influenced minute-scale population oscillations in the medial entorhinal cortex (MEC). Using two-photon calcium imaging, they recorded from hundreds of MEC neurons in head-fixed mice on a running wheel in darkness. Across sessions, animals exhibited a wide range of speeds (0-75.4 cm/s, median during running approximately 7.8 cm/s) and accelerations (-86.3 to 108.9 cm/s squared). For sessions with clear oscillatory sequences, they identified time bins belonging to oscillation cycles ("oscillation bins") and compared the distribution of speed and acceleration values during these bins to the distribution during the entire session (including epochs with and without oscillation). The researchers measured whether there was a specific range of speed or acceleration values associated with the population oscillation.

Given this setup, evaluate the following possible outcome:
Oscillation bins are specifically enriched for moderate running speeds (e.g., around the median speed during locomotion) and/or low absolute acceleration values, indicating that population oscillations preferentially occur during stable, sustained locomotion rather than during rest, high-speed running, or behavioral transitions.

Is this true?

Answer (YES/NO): NO